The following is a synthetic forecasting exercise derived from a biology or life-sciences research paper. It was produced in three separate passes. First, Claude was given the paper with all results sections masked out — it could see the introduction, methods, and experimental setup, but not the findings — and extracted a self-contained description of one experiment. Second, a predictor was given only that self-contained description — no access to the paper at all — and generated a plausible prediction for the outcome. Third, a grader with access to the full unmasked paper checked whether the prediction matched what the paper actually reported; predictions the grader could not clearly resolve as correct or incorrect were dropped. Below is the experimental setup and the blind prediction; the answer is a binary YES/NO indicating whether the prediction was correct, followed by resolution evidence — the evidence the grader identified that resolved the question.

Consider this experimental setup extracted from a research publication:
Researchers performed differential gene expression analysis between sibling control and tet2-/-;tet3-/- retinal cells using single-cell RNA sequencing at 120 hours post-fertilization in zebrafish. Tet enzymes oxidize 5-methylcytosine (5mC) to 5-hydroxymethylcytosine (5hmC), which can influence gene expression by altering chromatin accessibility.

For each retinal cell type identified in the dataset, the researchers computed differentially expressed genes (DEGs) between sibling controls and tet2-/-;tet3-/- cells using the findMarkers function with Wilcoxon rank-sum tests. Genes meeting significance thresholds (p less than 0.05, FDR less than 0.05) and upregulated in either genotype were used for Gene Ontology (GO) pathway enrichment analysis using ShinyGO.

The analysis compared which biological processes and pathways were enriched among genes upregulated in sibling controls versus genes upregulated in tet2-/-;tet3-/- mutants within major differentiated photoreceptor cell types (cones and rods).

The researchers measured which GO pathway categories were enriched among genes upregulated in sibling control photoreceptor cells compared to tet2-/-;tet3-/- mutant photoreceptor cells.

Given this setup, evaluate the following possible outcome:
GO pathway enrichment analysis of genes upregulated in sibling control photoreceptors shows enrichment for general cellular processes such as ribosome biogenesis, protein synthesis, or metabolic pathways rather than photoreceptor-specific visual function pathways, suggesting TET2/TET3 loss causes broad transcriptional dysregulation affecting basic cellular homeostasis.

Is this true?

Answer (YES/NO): NO